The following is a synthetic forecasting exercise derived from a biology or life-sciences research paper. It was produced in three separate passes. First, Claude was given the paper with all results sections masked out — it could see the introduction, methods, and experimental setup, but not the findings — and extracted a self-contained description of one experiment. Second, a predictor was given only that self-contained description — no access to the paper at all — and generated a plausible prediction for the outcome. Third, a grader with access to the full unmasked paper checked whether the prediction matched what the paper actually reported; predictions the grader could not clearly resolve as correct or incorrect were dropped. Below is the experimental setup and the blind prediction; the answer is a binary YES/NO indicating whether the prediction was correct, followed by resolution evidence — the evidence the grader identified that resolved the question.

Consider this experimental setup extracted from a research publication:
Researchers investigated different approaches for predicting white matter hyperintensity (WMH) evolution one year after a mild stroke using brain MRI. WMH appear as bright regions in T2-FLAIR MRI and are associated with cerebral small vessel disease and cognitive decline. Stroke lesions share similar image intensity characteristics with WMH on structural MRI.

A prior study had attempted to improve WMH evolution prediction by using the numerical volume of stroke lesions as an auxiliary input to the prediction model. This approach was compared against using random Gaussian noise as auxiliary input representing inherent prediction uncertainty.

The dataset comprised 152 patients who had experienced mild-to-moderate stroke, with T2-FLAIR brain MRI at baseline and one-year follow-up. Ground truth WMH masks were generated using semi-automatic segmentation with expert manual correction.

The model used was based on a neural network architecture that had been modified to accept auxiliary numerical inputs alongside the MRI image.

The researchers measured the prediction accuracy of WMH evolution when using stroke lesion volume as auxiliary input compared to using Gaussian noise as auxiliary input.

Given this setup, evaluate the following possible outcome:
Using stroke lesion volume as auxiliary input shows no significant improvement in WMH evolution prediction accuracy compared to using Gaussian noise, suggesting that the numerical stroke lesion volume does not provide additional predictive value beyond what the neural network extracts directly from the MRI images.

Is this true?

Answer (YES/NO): NO